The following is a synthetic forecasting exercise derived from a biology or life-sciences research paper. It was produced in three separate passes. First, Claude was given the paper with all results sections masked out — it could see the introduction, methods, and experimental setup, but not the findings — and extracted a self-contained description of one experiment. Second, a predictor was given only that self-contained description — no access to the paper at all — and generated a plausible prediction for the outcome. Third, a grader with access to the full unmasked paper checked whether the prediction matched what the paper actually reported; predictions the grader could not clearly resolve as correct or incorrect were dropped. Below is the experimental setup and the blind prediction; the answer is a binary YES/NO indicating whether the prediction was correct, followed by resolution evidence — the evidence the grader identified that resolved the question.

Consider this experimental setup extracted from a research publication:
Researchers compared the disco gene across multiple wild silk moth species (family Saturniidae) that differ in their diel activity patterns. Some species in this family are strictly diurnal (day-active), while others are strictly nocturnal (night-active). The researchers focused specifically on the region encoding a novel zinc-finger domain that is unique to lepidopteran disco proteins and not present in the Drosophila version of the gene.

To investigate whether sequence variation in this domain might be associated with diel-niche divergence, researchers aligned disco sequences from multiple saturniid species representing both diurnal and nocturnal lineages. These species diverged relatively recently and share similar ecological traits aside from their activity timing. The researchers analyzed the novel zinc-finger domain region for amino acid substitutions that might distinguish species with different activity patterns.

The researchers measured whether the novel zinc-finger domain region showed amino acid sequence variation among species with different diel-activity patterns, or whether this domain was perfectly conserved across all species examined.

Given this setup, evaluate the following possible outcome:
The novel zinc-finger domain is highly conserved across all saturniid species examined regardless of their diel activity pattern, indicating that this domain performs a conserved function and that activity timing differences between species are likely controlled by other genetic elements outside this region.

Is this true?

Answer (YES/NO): NO